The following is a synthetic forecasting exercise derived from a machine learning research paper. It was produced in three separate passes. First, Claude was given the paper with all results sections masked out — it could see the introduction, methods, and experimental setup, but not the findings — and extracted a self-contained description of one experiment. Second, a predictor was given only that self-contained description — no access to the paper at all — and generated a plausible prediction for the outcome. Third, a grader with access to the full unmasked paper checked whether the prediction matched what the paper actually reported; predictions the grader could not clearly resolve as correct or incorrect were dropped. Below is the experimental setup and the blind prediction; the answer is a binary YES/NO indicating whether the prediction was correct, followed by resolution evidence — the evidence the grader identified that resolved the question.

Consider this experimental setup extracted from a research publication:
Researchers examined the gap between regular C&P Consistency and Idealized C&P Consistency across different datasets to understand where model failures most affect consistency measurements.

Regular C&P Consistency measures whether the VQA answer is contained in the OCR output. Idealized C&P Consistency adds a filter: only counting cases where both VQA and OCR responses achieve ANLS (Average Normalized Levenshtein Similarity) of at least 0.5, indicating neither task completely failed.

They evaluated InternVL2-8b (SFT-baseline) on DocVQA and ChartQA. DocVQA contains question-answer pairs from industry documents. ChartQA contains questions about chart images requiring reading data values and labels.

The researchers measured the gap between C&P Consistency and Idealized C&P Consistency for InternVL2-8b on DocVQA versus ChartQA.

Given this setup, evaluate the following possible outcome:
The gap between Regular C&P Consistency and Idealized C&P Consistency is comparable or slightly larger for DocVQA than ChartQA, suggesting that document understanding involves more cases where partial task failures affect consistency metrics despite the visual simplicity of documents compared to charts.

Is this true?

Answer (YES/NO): YES